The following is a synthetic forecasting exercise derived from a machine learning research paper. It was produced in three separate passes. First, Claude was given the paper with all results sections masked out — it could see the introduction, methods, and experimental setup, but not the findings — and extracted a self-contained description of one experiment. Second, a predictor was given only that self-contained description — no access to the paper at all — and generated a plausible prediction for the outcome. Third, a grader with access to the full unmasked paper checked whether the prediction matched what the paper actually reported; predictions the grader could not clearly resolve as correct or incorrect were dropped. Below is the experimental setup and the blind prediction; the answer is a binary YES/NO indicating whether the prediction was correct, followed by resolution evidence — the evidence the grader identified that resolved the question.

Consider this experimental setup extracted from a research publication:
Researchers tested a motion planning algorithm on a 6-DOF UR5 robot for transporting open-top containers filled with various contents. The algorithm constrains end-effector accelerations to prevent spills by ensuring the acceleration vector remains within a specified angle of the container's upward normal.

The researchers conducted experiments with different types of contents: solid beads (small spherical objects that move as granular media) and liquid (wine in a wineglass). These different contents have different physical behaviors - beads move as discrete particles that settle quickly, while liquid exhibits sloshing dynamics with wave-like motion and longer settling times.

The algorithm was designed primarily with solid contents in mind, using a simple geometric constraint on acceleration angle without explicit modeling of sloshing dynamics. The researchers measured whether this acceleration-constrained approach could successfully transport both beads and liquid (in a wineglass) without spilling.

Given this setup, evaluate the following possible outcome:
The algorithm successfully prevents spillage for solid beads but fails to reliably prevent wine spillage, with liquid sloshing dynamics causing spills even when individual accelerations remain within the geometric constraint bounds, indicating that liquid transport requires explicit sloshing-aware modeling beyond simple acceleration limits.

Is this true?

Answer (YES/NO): NO